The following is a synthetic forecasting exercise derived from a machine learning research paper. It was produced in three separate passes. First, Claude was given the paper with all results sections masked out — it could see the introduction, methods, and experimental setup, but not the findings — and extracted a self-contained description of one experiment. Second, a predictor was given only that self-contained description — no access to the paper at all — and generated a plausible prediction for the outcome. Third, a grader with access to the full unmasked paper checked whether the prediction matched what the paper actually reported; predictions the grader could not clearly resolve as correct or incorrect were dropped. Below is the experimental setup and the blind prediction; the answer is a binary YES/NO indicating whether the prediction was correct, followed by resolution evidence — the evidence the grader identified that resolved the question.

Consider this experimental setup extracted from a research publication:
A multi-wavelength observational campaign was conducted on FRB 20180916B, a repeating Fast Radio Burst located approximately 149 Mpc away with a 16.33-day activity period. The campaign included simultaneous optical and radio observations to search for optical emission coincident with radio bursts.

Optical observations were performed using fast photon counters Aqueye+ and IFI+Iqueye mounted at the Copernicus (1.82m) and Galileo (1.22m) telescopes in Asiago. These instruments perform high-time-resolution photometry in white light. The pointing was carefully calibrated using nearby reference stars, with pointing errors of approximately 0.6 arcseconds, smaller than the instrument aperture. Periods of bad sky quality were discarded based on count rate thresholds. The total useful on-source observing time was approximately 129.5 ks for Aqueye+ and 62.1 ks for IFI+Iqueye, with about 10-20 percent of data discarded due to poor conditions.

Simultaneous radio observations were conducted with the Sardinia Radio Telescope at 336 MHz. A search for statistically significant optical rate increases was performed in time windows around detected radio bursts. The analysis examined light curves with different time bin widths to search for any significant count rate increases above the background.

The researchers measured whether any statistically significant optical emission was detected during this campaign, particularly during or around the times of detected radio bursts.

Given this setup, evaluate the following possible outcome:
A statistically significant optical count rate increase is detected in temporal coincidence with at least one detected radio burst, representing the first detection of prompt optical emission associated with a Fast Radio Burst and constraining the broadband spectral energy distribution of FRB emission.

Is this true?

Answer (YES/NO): NO